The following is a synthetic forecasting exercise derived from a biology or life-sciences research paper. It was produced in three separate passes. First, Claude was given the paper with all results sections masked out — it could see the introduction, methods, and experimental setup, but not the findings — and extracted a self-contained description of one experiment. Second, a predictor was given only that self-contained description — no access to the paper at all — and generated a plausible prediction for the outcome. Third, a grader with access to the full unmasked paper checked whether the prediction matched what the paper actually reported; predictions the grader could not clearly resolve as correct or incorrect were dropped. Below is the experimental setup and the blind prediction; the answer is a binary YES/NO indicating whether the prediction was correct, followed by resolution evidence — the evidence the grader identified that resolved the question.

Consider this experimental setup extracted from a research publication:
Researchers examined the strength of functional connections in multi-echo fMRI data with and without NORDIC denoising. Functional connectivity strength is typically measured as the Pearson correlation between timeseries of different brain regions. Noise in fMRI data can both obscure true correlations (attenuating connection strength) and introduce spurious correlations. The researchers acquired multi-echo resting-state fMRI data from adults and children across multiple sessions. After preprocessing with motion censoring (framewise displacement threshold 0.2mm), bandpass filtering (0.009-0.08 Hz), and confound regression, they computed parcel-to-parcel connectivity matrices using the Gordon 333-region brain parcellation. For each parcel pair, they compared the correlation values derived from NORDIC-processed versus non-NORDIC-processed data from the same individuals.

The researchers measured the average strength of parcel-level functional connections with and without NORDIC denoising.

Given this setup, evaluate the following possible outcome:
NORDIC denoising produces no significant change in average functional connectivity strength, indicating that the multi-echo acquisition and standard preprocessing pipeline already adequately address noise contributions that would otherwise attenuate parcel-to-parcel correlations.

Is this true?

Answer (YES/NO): NO